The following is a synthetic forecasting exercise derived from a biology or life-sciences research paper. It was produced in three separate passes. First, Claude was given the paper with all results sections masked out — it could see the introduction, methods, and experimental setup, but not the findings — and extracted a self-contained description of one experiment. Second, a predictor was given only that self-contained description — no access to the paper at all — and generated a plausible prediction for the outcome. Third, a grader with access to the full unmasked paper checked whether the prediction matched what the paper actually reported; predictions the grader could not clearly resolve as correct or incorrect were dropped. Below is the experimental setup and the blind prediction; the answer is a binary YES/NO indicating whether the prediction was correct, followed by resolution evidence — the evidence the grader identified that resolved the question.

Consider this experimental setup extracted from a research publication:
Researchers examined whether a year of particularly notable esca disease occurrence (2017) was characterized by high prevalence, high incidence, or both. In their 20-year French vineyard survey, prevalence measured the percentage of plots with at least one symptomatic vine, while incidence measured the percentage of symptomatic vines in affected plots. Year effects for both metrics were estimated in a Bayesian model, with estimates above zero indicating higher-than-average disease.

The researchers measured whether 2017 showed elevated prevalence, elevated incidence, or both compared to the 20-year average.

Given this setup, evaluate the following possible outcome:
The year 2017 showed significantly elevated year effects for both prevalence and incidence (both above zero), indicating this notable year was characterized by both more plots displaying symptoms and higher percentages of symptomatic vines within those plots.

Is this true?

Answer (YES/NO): YES